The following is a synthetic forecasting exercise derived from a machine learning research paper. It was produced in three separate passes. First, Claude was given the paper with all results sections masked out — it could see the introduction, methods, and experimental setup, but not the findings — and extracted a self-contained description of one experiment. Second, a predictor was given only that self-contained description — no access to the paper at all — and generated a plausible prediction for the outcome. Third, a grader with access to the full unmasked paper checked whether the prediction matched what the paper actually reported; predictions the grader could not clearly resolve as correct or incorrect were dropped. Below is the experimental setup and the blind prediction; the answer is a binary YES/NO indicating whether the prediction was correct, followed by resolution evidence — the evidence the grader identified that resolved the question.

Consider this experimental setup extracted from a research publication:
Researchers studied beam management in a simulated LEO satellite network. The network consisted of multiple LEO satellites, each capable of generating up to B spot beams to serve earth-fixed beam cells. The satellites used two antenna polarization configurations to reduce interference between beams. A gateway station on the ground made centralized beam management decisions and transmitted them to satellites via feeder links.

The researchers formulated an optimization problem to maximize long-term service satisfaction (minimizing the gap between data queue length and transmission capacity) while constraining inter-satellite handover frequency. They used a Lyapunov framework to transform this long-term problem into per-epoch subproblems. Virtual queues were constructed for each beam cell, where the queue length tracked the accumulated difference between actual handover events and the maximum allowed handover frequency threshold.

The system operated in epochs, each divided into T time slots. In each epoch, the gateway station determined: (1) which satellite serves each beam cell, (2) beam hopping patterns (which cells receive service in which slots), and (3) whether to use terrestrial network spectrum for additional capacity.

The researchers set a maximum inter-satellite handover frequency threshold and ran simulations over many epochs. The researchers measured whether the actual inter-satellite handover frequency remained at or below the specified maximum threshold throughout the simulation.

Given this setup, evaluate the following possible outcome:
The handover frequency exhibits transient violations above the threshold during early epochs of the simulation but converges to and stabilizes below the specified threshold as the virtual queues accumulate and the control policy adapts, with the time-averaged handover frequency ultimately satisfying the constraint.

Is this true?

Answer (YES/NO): NO